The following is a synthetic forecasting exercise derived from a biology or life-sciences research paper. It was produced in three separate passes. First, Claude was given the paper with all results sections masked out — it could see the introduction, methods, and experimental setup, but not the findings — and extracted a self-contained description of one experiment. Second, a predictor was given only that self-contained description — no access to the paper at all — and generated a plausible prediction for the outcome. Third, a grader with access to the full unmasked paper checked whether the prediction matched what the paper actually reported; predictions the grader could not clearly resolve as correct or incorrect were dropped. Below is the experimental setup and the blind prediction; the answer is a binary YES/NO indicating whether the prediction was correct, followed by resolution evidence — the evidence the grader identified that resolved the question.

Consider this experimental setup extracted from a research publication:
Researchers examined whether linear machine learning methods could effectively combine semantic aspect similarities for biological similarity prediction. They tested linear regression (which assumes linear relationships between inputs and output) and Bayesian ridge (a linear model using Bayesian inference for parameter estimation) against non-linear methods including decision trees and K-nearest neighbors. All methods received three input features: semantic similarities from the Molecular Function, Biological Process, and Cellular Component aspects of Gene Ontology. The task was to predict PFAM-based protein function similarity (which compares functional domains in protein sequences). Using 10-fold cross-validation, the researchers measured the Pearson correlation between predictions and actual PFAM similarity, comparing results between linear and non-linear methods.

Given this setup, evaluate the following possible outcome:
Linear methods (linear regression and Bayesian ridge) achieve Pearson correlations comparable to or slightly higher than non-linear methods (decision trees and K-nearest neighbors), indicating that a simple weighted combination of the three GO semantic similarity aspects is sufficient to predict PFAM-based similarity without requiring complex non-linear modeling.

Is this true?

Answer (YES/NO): NO